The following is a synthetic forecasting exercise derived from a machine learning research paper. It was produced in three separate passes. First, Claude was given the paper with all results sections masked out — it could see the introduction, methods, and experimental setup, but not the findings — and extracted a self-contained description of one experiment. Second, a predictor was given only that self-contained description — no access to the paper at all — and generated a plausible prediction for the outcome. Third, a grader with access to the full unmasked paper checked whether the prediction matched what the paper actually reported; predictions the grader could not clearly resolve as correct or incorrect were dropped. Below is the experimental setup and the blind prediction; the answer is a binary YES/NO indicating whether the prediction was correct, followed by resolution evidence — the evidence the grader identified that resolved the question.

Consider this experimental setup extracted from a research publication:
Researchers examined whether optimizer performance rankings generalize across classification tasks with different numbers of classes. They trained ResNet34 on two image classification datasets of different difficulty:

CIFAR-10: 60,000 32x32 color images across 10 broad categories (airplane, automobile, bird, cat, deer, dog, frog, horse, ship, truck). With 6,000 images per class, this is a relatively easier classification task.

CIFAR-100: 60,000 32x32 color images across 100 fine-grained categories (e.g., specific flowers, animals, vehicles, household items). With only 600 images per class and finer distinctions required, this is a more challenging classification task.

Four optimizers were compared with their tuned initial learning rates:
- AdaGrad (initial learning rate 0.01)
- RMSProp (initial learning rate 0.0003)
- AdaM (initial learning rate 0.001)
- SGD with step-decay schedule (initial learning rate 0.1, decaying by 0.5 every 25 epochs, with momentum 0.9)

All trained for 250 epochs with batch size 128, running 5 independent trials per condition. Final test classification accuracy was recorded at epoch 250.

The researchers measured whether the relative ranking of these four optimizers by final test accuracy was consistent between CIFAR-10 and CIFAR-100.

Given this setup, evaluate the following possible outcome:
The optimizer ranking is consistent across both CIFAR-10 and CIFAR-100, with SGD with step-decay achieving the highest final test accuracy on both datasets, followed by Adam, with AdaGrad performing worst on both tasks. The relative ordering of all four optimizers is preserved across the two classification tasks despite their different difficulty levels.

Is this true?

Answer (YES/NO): YES